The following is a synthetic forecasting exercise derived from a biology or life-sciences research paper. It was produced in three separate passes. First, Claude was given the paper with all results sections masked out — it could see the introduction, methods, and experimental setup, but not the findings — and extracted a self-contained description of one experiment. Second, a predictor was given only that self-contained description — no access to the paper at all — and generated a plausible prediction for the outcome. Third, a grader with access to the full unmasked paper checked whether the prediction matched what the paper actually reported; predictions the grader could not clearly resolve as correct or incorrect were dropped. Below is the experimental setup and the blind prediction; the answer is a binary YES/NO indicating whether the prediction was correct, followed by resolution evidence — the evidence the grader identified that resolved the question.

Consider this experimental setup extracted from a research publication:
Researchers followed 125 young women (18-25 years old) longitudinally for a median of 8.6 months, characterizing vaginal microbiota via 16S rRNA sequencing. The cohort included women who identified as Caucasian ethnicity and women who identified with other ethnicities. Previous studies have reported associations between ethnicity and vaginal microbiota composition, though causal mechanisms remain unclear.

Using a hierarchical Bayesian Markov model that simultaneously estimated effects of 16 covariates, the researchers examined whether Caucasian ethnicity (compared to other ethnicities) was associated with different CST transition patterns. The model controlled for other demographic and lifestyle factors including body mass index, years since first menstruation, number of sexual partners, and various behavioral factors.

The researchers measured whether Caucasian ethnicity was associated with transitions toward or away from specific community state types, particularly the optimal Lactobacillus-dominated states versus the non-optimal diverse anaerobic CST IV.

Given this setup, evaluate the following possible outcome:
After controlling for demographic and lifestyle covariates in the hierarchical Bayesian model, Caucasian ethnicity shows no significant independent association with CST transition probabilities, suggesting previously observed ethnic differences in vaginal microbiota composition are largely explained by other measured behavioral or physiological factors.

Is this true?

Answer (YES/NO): NO